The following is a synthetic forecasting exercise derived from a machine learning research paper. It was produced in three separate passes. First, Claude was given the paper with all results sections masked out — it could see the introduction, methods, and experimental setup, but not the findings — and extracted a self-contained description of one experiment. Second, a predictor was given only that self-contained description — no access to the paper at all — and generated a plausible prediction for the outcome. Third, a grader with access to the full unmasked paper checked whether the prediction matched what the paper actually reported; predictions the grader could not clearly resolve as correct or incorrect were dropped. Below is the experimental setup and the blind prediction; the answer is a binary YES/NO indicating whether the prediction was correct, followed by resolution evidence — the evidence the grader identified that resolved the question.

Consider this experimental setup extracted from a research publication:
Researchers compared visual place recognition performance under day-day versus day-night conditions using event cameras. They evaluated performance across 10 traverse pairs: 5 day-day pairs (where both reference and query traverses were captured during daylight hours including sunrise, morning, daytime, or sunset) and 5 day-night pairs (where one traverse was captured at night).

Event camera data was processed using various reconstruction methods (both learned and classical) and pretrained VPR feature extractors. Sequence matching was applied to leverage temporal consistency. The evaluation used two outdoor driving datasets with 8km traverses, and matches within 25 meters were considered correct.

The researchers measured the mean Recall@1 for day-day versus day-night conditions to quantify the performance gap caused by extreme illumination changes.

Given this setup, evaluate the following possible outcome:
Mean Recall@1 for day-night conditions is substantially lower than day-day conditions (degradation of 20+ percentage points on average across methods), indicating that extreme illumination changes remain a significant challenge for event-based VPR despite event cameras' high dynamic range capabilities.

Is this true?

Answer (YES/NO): YES